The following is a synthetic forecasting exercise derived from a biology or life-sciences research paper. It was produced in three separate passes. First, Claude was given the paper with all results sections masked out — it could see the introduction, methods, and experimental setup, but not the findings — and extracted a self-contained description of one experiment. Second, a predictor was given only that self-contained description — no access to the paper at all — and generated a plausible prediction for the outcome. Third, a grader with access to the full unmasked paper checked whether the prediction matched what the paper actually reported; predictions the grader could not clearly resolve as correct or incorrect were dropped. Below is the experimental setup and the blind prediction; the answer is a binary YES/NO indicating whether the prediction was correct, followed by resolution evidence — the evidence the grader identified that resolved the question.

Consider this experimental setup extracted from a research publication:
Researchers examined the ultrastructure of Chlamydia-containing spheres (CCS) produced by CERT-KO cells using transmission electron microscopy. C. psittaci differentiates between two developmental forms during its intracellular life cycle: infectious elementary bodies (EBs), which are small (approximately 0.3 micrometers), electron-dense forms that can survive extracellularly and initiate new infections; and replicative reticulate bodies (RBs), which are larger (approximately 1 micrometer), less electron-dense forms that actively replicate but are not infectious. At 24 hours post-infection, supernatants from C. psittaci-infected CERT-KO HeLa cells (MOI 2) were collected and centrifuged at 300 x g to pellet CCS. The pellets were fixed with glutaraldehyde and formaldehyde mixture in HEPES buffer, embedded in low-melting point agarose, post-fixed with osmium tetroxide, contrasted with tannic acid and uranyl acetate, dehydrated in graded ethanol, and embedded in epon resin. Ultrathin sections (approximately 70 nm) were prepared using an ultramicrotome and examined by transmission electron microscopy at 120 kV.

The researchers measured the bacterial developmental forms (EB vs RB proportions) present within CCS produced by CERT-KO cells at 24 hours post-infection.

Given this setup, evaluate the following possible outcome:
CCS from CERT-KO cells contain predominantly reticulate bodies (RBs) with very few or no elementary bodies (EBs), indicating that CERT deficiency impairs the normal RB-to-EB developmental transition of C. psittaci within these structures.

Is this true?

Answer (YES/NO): NO